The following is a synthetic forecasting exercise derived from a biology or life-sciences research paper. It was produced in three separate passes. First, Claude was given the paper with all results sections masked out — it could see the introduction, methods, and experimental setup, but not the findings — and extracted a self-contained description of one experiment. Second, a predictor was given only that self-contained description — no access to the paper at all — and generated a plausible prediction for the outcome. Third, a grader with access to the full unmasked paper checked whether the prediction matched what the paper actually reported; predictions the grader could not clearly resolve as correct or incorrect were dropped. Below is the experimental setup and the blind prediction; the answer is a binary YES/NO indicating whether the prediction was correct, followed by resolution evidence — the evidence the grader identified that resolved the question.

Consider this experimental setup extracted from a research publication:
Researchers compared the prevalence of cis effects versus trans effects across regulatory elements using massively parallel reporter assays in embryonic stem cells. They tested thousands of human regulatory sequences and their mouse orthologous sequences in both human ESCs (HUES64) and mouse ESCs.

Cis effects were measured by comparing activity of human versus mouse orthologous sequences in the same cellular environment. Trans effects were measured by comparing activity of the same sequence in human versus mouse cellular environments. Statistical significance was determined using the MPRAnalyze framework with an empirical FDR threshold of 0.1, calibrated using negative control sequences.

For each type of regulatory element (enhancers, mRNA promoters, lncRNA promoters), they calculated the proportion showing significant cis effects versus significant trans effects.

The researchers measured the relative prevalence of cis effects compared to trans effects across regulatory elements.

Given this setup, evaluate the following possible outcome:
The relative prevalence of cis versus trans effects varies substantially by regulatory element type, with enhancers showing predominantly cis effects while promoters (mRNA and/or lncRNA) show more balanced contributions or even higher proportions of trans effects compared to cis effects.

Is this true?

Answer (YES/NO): NO